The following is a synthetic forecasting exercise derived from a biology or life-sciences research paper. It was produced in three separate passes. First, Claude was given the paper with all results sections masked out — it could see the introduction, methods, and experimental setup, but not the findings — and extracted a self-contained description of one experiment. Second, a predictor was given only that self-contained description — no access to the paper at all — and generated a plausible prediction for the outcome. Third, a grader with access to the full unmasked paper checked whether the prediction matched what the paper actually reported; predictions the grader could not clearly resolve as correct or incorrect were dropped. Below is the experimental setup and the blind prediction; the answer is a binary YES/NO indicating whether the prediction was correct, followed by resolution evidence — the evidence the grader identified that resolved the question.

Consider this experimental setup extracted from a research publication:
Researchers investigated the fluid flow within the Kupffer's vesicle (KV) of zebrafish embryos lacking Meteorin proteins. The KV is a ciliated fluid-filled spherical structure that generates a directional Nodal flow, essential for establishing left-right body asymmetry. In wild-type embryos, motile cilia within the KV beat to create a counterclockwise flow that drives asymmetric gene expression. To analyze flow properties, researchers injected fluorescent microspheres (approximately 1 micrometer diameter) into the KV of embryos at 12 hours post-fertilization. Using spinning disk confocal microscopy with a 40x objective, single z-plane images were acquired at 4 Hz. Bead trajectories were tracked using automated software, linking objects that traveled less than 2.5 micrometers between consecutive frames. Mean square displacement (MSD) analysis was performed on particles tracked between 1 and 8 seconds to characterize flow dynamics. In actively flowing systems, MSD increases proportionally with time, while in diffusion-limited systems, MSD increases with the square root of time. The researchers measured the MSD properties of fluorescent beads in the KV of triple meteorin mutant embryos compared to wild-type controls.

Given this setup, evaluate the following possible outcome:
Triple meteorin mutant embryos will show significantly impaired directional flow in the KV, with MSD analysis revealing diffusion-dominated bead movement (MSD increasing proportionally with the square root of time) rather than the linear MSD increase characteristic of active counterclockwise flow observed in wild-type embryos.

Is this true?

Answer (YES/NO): NO